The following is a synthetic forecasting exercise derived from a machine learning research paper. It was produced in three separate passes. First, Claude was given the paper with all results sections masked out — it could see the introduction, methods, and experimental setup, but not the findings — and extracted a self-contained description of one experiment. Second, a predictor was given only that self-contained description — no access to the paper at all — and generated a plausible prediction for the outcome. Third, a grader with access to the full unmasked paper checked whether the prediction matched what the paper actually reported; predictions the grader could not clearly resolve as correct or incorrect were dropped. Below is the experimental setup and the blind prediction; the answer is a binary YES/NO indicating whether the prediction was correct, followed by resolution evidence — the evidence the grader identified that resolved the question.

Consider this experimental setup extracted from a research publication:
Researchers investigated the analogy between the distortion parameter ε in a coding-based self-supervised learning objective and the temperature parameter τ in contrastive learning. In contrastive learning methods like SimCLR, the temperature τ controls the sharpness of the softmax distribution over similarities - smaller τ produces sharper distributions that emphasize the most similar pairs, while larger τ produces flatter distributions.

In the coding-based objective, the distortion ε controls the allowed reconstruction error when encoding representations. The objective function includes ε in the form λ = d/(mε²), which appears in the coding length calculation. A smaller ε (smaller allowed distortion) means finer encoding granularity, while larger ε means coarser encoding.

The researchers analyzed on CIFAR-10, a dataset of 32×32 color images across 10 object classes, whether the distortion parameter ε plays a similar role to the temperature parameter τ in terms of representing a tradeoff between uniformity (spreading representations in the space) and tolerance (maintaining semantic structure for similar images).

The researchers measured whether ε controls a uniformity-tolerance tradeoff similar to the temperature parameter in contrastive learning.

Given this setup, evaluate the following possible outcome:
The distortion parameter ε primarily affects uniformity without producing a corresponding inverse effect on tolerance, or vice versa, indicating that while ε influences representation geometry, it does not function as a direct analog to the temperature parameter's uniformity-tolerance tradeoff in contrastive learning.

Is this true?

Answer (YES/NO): NO